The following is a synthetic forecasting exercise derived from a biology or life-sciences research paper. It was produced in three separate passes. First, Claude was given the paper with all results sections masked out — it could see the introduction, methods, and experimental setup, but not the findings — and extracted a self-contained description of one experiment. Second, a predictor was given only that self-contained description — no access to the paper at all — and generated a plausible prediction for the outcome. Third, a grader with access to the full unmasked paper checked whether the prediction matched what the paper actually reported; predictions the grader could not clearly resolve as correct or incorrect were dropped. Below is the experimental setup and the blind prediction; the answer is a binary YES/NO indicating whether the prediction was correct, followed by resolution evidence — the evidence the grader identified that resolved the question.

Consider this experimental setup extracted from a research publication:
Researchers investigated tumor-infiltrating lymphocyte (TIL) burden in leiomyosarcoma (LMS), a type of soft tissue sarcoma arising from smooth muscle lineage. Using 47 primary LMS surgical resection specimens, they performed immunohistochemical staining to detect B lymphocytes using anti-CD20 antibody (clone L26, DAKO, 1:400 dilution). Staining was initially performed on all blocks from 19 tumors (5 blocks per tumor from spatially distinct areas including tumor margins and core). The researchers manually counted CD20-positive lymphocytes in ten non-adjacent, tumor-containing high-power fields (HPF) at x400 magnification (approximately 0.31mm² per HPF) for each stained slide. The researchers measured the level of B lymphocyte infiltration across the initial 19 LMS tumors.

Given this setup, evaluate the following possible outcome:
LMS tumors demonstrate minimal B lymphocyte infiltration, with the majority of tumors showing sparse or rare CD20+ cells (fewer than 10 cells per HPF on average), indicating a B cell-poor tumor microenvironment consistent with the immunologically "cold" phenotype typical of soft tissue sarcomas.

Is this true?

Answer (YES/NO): YES